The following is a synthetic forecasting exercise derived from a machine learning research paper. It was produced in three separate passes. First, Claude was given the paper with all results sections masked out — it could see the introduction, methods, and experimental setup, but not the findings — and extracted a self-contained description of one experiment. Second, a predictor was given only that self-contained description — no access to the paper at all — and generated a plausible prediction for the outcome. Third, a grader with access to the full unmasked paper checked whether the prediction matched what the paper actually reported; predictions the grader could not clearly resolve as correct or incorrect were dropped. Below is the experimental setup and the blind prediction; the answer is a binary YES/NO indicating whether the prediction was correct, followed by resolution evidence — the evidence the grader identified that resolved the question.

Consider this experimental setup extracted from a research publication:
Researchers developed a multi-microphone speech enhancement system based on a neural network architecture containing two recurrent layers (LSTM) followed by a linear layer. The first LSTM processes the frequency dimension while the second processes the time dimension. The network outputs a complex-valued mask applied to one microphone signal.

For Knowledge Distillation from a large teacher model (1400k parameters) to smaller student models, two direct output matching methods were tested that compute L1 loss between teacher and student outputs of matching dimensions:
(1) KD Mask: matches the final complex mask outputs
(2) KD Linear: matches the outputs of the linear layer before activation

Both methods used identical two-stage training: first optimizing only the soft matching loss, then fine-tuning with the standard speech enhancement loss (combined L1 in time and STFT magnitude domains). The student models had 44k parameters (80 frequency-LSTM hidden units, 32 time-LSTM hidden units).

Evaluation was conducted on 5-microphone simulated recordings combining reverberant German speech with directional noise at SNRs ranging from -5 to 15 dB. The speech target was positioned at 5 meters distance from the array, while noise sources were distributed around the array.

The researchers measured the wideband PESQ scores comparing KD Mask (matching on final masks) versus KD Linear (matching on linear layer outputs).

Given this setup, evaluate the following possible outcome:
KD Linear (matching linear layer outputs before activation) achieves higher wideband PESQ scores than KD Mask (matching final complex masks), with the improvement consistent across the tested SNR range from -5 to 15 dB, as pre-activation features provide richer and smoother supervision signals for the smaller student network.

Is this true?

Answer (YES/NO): YES